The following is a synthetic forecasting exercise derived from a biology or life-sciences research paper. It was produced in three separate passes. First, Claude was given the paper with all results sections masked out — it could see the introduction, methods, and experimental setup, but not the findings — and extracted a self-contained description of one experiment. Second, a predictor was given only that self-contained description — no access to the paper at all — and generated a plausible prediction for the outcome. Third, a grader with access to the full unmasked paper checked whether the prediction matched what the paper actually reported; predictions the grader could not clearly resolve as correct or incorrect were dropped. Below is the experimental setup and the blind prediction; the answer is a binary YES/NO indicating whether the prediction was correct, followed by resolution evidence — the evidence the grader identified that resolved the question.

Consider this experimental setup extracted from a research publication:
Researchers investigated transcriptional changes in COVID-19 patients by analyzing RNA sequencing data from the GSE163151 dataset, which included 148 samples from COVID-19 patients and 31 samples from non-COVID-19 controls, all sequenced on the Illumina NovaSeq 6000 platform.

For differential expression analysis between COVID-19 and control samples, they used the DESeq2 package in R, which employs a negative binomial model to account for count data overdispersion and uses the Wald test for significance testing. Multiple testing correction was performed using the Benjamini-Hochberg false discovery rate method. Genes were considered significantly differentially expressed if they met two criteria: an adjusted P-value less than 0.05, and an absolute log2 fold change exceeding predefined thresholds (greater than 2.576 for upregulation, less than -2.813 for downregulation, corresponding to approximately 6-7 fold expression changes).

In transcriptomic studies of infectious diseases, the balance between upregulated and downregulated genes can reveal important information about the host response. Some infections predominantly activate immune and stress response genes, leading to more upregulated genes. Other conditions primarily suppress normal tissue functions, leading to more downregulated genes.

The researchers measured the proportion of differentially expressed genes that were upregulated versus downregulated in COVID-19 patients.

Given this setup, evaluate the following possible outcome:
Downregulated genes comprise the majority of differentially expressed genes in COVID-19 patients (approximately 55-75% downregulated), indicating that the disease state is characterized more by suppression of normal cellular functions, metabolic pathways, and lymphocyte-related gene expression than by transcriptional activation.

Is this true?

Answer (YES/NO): NO